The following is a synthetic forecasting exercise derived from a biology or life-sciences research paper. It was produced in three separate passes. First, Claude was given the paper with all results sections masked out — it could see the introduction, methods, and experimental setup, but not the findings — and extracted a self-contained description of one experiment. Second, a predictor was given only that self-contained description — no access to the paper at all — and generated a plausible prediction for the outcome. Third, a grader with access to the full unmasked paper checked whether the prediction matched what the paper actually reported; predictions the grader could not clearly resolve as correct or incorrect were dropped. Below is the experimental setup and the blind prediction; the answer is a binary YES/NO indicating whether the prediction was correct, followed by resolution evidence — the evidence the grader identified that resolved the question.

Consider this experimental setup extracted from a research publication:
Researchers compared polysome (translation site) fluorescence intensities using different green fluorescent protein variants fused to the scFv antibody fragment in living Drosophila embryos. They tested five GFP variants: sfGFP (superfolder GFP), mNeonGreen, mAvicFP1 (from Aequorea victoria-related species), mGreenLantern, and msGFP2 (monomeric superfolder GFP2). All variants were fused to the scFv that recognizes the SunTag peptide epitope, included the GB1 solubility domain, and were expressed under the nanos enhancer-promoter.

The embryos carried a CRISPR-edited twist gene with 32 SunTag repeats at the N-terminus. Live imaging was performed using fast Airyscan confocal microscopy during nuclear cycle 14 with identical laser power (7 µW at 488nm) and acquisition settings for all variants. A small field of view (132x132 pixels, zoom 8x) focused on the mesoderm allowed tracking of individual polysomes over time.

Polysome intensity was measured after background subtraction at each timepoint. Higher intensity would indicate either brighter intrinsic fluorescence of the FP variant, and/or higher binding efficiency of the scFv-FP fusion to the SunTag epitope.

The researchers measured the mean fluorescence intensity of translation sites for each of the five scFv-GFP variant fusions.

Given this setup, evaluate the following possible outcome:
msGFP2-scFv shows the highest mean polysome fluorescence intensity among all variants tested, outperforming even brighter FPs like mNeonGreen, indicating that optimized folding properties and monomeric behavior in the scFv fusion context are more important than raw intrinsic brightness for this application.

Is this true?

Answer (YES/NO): NO